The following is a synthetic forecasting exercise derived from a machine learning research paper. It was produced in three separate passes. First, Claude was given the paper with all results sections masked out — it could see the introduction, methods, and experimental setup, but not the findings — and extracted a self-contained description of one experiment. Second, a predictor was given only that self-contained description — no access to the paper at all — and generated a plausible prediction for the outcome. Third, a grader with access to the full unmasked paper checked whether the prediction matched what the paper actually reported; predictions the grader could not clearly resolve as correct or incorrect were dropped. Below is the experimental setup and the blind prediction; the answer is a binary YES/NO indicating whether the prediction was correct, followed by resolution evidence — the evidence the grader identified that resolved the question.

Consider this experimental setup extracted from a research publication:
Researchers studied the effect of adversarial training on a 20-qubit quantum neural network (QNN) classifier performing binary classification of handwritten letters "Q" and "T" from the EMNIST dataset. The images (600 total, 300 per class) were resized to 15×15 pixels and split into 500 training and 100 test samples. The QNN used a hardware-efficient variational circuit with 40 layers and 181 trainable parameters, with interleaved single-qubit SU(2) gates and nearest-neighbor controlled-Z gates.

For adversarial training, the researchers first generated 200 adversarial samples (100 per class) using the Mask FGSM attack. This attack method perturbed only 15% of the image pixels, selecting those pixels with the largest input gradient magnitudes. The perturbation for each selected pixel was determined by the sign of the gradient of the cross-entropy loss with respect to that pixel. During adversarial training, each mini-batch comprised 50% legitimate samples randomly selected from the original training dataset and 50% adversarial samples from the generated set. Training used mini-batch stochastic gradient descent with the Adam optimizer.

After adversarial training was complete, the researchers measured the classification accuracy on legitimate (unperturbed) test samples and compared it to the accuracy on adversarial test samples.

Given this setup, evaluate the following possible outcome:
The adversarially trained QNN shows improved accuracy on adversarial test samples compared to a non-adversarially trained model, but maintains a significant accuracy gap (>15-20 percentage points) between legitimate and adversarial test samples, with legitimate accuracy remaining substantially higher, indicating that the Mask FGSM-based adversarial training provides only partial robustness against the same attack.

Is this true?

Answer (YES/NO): NO